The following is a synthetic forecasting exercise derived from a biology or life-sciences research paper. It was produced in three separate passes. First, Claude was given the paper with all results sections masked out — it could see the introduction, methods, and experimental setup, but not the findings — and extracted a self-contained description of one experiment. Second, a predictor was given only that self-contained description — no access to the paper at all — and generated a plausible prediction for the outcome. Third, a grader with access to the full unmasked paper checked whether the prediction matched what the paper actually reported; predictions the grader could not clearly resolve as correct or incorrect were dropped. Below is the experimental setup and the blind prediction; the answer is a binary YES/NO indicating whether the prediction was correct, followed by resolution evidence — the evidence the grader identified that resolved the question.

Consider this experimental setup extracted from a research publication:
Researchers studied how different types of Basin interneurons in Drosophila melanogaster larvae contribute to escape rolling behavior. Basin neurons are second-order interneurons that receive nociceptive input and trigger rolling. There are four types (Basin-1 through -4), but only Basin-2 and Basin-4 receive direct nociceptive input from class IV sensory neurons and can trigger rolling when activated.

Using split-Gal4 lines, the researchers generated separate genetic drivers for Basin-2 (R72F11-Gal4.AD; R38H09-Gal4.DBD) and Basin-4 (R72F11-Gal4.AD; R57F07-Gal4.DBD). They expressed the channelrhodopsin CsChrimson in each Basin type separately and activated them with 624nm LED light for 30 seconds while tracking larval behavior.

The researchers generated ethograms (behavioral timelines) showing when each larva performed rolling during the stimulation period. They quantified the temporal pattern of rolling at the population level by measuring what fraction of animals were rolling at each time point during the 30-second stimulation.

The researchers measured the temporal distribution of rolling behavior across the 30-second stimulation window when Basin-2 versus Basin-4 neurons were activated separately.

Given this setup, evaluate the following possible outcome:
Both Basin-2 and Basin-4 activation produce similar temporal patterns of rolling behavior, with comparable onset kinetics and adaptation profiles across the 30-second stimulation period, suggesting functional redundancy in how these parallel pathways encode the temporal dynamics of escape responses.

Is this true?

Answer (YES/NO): NO